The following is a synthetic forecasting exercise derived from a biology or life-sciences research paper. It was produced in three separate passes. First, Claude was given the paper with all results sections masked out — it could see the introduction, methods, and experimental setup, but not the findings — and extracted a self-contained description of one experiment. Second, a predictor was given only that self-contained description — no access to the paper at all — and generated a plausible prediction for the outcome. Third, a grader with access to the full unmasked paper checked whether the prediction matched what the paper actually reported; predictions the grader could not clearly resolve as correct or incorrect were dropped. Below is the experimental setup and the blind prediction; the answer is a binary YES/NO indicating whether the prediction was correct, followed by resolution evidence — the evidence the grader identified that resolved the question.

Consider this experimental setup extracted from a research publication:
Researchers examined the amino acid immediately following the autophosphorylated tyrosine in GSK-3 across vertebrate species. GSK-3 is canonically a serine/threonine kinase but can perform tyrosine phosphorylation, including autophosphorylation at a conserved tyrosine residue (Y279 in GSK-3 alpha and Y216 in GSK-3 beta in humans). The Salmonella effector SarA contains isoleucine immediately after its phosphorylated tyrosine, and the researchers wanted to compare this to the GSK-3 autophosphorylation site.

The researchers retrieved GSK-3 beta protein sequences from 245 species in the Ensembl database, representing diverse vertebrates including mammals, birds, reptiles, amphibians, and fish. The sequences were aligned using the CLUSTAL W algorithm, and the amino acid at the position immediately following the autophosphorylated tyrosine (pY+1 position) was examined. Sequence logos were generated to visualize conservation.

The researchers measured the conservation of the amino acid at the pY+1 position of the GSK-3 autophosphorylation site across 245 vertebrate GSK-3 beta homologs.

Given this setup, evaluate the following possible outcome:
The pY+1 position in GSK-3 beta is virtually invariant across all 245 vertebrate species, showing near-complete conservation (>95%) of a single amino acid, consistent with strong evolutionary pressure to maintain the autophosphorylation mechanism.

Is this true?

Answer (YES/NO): YES